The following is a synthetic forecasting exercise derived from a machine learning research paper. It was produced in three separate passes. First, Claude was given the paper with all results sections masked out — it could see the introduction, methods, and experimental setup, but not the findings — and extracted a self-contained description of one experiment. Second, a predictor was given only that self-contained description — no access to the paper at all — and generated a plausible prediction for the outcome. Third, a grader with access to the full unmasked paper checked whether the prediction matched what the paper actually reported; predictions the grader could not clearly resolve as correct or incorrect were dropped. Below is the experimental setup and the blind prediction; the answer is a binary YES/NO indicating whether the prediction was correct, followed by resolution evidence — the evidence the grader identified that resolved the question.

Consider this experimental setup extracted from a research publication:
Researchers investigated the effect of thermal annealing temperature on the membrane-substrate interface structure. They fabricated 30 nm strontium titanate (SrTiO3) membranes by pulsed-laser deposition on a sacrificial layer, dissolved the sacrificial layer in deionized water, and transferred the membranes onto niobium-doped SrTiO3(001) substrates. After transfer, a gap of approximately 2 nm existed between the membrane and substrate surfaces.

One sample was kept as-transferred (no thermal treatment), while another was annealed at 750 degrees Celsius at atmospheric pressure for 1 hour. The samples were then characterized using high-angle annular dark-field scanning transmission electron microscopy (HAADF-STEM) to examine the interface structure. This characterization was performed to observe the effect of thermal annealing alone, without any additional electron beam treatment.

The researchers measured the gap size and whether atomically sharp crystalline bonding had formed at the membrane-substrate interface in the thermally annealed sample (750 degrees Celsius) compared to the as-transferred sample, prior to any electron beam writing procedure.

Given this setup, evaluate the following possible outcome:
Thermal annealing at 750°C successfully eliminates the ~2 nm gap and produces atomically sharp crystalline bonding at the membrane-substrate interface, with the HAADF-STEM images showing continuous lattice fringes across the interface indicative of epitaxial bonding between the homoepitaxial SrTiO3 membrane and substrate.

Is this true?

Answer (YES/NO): NO